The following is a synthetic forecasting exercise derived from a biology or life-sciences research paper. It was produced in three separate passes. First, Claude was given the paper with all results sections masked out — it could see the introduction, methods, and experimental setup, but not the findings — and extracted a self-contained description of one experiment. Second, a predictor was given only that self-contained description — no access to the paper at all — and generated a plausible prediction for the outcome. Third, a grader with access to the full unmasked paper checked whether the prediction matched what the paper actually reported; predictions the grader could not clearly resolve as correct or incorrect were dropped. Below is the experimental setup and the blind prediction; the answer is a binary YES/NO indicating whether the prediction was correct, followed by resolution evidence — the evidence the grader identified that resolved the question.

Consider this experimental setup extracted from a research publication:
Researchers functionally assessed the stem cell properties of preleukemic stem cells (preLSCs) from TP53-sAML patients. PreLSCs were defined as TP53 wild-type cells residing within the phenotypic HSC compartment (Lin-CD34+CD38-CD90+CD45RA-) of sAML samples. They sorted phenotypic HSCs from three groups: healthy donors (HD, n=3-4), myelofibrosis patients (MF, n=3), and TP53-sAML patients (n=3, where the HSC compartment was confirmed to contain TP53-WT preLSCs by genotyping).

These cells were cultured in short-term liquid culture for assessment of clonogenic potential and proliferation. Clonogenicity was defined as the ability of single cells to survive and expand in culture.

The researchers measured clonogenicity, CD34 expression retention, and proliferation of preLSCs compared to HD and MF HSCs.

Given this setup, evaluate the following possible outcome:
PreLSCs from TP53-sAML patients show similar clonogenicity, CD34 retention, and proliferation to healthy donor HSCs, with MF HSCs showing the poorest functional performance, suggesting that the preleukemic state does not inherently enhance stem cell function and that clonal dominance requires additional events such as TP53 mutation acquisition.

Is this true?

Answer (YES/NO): NO